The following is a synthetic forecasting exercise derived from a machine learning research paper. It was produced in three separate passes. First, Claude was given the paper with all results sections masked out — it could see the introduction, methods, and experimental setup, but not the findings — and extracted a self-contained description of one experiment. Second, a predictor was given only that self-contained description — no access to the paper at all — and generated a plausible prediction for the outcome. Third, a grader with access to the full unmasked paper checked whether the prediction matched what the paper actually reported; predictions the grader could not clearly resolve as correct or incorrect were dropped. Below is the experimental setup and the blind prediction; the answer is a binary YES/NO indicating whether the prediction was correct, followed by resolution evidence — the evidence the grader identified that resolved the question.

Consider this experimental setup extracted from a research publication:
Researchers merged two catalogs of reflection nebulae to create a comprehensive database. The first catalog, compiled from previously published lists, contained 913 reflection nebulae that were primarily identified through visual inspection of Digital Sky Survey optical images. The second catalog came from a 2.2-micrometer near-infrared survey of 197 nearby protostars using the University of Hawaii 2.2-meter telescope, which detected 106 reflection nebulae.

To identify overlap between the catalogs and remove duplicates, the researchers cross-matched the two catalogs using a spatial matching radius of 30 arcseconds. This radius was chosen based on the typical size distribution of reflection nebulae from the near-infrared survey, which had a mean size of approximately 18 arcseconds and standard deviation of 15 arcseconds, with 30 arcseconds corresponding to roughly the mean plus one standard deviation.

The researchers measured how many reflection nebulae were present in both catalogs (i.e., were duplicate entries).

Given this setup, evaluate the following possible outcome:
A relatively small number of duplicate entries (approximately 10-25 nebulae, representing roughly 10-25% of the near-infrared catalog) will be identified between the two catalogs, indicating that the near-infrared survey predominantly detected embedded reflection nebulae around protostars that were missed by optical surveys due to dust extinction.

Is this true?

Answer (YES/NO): YES